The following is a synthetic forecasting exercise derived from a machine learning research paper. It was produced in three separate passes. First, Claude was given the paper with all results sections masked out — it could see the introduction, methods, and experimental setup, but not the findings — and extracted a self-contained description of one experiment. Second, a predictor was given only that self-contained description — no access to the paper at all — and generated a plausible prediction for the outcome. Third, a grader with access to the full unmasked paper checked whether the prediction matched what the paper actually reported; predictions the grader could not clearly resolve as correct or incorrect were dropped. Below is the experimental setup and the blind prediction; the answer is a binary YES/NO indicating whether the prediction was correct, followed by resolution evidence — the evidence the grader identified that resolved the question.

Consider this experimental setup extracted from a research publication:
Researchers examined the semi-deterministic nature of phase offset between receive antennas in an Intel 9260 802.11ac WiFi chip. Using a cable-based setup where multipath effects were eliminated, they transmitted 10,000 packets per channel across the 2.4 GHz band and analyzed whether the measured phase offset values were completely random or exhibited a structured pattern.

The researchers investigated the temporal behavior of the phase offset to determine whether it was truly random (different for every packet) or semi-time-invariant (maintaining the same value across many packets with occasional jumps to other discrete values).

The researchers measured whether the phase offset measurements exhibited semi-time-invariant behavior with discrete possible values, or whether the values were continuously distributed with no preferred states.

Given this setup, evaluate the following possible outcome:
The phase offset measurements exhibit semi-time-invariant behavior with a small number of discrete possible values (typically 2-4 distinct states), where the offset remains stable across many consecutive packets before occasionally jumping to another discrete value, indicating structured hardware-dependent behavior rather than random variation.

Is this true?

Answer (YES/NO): YES